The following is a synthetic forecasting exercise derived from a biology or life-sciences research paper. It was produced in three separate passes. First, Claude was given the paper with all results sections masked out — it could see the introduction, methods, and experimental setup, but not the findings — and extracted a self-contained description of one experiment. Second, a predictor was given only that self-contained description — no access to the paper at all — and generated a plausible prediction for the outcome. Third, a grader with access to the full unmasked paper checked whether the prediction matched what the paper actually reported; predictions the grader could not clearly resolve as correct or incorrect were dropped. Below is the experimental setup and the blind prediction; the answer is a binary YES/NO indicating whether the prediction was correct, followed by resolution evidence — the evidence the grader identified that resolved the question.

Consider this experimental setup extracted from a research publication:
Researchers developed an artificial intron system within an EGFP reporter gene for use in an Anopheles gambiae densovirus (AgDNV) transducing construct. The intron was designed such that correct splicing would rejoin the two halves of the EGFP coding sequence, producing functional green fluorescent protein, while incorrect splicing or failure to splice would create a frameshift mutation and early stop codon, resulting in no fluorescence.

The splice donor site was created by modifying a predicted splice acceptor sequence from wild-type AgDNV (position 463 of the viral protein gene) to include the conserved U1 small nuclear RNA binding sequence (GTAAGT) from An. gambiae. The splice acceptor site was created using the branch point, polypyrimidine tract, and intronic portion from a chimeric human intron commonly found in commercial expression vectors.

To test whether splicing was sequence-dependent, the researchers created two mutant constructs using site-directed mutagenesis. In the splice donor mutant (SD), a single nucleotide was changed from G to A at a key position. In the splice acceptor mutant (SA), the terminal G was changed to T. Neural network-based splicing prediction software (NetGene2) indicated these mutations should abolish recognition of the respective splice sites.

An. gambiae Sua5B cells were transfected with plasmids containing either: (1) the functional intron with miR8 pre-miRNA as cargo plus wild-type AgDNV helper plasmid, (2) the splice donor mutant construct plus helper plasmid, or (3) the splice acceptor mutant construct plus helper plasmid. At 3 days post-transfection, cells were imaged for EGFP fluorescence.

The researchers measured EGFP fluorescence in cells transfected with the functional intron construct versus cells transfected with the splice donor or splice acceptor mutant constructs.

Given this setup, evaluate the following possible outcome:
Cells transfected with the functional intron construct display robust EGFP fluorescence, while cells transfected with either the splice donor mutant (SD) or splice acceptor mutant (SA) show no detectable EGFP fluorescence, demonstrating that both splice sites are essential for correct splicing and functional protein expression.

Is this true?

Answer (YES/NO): YES